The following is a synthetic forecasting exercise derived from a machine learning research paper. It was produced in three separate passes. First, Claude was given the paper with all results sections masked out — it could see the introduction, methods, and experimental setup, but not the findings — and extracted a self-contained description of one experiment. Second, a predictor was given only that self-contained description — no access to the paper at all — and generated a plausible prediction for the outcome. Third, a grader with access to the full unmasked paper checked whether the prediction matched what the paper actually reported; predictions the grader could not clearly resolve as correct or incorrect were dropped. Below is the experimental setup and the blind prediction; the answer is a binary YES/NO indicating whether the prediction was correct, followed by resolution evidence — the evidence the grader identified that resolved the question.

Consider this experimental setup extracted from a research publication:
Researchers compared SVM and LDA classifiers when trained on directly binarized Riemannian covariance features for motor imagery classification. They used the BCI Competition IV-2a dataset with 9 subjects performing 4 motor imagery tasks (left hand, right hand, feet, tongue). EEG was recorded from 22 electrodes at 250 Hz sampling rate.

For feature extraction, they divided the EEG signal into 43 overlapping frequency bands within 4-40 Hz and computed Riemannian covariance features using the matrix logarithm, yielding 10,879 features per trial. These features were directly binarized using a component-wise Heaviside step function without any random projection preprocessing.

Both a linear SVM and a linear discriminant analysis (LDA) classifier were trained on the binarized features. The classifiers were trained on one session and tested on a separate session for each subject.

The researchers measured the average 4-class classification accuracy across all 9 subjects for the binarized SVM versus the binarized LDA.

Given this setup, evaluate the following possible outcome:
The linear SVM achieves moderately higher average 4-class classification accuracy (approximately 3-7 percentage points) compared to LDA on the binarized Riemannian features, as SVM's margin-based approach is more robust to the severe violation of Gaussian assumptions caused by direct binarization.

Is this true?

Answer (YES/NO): NO